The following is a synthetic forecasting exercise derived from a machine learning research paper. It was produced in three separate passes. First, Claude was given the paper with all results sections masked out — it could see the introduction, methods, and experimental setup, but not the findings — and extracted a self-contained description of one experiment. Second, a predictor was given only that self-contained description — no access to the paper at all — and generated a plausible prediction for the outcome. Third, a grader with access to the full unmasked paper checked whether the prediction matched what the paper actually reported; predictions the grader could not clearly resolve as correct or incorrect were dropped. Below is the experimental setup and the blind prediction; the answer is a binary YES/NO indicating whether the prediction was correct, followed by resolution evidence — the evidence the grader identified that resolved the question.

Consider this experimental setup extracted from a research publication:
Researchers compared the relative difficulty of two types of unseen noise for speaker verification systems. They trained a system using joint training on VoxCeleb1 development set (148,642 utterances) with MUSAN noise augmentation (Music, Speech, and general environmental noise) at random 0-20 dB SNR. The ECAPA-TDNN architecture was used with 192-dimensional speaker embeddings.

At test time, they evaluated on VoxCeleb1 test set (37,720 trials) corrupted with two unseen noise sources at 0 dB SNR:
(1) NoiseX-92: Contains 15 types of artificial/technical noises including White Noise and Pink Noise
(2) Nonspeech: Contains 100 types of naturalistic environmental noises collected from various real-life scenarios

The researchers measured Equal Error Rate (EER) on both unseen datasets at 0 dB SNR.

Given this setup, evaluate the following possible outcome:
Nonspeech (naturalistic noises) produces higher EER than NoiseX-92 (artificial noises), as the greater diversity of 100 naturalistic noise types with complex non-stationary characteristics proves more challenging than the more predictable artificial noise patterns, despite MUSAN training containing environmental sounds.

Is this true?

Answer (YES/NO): NO